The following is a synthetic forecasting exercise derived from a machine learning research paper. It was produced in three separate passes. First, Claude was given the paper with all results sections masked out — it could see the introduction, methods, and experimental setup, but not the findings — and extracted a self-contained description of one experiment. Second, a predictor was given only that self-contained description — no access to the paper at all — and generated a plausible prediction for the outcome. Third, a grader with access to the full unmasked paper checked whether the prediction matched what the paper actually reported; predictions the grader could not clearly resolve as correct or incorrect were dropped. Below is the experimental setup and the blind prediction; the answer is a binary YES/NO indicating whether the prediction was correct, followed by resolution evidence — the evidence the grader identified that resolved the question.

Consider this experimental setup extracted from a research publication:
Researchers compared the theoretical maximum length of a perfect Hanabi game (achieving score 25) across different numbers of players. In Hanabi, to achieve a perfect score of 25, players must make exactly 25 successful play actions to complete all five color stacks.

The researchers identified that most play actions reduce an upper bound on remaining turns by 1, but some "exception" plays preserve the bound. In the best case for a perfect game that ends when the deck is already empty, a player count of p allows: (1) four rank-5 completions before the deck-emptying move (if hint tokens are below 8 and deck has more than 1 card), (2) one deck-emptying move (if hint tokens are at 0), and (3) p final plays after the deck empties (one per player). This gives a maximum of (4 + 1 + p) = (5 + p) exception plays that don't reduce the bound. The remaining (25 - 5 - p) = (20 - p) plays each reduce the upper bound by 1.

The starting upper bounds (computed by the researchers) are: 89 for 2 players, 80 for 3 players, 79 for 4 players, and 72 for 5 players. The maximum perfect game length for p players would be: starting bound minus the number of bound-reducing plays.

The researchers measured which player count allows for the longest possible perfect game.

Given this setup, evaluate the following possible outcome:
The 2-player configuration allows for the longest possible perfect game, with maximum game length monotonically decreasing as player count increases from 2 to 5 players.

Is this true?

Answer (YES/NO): NO